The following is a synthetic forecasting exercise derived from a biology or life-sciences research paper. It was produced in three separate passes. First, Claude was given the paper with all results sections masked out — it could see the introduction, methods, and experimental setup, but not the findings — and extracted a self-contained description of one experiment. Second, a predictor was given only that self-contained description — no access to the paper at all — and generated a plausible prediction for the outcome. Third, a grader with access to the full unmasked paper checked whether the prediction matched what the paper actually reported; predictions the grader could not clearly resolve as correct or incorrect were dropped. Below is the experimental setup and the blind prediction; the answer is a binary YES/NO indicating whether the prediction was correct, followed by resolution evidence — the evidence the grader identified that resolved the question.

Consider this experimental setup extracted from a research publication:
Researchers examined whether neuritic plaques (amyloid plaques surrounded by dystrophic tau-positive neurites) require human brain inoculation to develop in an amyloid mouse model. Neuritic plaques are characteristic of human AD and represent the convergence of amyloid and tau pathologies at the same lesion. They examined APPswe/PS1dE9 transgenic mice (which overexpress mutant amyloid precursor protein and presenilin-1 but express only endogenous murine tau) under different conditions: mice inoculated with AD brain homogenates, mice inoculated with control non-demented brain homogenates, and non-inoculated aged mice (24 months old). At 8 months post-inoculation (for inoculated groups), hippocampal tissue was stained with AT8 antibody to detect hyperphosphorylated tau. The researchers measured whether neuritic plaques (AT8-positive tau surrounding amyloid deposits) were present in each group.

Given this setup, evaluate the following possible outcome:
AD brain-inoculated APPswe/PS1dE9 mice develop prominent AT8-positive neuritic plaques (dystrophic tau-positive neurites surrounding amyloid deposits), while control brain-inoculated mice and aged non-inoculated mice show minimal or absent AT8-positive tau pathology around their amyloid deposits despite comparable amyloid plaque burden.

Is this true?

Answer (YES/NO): NO